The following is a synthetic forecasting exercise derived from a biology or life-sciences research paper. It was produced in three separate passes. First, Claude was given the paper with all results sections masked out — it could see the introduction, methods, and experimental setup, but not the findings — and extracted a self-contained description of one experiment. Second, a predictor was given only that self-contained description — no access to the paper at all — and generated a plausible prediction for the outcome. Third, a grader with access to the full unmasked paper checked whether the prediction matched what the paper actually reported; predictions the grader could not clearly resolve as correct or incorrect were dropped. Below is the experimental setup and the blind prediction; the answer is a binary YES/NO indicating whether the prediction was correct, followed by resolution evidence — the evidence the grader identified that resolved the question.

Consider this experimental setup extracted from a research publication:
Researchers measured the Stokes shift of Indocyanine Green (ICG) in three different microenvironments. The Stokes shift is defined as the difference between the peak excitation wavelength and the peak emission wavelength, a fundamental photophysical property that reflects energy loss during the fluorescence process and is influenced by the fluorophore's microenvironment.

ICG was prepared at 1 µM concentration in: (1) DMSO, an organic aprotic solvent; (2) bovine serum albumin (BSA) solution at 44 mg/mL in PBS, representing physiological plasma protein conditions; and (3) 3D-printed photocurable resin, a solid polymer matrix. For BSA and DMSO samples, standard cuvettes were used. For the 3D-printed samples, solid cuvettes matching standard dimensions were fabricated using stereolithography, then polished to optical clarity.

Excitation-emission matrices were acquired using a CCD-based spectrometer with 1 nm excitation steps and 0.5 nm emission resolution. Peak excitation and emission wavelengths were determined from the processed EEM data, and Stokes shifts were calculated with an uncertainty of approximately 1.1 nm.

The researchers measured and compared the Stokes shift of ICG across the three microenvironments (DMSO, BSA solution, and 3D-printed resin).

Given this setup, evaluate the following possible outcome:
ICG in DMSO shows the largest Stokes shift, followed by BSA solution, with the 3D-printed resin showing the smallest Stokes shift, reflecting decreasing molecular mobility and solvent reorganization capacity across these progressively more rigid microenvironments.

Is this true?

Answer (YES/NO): YES